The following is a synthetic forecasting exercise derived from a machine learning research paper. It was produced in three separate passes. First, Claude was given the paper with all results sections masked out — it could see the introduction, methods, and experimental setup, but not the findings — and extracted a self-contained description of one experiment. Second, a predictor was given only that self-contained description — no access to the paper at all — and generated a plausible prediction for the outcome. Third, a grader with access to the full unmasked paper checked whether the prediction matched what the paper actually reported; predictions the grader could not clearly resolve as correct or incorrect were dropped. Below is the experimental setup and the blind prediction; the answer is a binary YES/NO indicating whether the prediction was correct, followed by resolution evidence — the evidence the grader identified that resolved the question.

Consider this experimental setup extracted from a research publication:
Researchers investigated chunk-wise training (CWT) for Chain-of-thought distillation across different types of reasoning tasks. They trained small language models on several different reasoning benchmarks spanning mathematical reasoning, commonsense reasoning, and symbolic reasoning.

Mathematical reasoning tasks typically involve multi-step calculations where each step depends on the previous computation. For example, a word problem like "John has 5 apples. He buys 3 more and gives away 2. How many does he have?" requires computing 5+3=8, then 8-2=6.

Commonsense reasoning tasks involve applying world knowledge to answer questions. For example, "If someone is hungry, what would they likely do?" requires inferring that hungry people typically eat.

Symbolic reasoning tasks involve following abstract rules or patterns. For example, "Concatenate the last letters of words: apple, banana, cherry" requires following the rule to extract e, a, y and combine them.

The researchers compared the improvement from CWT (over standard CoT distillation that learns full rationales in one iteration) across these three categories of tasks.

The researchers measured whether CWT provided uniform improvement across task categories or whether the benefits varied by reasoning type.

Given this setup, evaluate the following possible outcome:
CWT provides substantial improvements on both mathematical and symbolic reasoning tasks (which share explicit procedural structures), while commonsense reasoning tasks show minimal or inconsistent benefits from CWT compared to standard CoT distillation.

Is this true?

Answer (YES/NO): NO